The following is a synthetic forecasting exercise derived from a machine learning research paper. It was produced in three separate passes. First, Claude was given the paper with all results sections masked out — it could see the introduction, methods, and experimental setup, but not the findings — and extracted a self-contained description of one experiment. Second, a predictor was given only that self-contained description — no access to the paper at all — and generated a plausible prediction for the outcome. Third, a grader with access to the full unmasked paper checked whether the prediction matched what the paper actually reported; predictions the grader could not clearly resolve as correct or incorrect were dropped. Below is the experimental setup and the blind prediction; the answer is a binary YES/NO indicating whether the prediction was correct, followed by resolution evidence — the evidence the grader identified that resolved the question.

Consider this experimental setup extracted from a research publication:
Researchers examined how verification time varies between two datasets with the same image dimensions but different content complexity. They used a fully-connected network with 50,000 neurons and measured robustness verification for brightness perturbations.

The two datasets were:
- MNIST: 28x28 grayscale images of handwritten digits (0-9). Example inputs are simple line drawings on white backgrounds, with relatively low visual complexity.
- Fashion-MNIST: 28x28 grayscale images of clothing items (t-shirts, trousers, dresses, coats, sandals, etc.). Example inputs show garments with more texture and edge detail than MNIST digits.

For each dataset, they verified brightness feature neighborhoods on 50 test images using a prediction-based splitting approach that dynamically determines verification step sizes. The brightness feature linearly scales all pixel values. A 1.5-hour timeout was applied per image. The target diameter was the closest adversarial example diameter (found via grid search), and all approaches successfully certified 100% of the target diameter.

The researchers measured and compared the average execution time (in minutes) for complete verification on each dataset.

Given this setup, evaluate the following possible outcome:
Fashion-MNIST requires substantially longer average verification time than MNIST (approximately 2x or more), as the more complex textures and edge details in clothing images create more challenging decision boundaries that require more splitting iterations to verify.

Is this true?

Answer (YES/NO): NO